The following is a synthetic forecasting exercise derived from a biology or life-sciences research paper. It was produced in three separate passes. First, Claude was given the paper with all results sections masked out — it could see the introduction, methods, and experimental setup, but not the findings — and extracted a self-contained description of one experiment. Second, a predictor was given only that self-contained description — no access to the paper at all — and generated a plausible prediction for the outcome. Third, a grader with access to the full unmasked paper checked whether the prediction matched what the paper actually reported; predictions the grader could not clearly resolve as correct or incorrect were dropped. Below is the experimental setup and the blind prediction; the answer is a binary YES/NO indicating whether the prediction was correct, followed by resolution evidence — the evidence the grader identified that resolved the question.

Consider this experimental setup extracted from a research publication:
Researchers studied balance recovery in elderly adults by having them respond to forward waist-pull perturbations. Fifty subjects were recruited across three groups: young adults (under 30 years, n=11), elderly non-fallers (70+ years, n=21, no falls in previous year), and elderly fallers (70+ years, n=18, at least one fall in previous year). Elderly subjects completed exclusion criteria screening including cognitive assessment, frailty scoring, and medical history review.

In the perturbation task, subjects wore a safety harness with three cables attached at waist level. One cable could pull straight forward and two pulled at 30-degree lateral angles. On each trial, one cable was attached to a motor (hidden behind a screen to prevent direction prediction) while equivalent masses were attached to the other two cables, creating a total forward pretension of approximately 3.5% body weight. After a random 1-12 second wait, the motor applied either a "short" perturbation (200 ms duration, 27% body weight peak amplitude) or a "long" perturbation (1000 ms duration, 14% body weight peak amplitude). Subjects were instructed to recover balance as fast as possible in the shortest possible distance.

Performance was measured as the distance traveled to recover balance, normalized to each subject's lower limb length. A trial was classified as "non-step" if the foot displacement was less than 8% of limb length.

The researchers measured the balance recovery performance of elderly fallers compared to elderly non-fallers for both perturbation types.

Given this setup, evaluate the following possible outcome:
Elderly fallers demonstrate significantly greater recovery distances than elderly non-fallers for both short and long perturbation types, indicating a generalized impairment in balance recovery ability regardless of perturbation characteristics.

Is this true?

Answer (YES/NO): NO